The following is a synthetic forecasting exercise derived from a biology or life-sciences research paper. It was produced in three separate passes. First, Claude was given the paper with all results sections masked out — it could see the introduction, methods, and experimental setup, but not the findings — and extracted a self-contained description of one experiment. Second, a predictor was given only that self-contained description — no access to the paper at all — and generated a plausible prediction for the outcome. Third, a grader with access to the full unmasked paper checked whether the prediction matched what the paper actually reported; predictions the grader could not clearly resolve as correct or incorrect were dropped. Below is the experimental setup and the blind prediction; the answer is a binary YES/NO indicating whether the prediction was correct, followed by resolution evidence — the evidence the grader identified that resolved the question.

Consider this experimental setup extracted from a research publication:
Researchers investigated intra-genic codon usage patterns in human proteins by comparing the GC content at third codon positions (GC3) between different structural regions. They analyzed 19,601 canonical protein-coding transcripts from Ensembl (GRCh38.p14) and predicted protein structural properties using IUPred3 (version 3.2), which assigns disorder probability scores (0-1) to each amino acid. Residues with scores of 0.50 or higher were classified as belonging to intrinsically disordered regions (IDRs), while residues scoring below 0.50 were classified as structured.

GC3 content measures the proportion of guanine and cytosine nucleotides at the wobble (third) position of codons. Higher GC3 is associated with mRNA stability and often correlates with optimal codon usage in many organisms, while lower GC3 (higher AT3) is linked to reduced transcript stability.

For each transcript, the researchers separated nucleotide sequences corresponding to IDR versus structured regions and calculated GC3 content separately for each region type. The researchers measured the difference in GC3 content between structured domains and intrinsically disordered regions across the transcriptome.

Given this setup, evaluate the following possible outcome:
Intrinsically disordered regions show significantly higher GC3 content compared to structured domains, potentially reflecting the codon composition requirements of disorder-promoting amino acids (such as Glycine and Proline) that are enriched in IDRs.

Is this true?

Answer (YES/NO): NO